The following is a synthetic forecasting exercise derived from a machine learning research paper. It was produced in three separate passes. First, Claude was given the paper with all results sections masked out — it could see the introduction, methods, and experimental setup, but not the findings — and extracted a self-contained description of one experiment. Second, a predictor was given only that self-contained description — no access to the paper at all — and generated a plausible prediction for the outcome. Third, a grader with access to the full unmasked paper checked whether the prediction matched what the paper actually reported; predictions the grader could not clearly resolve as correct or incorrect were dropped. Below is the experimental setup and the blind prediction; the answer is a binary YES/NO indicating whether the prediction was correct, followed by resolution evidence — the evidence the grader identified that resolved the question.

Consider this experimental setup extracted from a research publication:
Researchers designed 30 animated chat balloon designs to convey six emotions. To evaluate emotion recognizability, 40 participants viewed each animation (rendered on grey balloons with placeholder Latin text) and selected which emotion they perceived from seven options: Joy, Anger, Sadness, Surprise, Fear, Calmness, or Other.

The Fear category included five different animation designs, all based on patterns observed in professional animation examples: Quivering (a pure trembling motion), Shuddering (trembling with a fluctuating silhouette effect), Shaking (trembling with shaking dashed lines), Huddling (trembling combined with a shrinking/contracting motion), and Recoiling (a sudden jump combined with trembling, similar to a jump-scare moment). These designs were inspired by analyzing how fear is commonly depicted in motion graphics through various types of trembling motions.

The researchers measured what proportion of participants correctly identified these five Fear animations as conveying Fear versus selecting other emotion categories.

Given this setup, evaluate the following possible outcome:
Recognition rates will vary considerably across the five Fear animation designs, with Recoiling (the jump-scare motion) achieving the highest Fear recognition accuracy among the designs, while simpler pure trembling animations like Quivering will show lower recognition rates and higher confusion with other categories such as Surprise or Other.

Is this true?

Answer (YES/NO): NO